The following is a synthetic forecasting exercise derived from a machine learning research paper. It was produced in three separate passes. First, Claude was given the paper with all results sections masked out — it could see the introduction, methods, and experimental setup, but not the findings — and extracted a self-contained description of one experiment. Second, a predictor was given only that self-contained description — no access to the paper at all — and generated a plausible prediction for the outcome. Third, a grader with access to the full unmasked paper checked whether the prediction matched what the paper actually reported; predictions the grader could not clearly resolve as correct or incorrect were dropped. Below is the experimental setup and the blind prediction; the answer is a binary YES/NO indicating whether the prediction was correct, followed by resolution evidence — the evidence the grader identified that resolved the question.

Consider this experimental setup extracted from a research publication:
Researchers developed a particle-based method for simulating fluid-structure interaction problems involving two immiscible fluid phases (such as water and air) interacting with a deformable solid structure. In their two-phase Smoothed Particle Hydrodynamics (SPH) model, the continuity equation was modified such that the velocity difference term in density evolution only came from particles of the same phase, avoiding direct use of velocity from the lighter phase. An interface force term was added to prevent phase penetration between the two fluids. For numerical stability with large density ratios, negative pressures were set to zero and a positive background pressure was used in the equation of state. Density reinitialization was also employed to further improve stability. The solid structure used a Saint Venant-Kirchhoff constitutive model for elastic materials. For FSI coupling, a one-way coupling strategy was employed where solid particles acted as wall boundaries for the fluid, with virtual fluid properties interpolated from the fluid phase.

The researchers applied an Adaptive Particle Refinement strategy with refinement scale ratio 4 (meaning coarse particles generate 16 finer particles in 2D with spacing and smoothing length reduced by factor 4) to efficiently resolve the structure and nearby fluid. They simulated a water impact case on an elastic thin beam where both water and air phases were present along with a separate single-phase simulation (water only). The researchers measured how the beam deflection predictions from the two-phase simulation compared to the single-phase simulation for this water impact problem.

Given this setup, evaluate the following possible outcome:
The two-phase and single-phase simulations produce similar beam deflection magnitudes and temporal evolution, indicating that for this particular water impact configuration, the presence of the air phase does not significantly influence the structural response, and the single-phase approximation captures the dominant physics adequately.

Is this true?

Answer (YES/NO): NO